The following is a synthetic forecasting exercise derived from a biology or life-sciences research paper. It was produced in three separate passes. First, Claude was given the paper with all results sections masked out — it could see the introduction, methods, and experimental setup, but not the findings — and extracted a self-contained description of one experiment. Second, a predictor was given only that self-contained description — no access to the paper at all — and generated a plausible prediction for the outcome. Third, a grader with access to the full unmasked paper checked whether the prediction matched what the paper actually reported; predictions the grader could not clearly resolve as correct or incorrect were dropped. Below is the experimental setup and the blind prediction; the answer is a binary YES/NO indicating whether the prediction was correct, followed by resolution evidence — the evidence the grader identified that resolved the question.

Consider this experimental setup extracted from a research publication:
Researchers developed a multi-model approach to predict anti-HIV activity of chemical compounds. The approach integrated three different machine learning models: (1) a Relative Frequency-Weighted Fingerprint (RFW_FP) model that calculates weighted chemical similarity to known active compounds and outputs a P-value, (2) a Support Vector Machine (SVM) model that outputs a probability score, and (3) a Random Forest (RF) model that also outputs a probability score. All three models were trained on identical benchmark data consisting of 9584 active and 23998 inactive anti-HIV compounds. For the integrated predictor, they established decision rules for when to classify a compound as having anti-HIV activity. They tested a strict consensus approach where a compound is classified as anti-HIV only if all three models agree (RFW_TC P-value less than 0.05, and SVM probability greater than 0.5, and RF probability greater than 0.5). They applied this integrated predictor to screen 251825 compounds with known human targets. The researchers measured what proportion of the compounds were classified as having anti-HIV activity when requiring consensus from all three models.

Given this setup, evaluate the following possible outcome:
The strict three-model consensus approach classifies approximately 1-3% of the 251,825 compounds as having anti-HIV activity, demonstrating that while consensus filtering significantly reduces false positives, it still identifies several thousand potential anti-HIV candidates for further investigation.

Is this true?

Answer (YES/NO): NO